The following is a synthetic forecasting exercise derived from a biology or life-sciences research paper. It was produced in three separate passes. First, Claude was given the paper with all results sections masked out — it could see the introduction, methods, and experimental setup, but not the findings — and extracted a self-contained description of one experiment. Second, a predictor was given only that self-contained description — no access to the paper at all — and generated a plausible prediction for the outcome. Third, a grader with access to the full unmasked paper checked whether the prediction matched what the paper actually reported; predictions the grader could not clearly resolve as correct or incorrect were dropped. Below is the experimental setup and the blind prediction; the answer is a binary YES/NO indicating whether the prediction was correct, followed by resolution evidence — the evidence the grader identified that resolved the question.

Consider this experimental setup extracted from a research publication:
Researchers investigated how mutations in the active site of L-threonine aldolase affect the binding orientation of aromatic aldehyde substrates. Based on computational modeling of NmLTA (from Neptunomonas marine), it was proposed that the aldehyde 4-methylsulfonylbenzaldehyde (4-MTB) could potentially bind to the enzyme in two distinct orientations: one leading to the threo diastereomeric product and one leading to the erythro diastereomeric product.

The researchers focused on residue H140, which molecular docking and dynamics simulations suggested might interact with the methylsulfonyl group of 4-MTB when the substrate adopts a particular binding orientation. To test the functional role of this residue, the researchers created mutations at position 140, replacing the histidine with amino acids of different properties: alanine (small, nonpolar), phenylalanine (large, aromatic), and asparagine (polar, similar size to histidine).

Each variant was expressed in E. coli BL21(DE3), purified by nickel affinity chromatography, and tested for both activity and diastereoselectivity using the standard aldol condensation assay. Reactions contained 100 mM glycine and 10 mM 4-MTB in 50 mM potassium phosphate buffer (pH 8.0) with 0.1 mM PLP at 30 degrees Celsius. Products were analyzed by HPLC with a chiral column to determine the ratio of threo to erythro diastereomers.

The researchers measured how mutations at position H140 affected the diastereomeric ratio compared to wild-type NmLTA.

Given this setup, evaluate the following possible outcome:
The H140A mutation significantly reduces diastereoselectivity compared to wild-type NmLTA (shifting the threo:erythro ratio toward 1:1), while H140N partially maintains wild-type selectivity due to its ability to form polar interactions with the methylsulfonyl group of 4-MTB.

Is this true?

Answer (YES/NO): NO